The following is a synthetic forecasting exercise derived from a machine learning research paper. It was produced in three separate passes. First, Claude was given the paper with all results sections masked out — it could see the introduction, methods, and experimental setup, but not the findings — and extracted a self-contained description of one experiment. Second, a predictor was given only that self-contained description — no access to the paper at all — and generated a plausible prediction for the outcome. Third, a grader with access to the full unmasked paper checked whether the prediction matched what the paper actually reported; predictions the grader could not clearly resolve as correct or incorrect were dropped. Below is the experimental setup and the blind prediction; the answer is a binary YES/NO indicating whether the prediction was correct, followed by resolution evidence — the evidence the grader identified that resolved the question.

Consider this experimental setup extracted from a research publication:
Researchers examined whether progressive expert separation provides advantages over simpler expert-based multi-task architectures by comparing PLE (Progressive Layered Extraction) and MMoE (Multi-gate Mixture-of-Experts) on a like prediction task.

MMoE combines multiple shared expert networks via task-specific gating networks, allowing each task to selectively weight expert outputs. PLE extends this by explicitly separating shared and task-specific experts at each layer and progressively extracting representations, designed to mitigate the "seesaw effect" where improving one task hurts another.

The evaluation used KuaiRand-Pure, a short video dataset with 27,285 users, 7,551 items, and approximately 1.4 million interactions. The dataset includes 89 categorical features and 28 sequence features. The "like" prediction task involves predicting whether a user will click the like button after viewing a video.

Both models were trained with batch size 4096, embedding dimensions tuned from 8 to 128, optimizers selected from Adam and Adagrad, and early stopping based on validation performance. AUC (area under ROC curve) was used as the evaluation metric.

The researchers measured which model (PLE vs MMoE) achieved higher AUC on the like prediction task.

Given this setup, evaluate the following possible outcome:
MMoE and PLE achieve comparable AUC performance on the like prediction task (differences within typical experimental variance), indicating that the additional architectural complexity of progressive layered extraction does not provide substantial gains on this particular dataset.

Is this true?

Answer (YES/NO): NO